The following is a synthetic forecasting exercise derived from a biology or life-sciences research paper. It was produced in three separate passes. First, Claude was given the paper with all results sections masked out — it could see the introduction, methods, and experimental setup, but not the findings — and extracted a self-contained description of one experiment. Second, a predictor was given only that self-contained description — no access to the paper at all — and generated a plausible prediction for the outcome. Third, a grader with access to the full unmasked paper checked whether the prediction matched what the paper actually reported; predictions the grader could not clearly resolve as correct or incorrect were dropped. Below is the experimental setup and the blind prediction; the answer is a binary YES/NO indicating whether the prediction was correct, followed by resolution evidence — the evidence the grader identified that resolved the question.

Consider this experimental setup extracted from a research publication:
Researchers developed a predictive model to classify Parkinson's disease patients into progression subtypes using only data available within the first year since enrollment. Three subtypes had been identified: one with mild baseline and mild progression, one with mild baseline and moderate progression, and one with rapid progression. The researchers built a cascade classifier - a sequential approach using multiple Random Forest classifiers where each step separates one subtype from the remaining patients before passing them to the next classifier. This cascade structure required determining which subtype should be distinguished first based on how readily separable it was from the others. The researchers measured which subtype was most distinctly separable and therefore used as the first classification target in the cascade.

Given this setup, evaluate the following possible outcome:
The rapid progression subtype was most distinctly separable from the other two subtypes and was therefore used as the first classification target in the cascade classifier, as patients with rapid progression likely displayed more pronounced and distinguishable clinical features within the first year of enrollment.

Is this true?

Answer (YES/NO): YES